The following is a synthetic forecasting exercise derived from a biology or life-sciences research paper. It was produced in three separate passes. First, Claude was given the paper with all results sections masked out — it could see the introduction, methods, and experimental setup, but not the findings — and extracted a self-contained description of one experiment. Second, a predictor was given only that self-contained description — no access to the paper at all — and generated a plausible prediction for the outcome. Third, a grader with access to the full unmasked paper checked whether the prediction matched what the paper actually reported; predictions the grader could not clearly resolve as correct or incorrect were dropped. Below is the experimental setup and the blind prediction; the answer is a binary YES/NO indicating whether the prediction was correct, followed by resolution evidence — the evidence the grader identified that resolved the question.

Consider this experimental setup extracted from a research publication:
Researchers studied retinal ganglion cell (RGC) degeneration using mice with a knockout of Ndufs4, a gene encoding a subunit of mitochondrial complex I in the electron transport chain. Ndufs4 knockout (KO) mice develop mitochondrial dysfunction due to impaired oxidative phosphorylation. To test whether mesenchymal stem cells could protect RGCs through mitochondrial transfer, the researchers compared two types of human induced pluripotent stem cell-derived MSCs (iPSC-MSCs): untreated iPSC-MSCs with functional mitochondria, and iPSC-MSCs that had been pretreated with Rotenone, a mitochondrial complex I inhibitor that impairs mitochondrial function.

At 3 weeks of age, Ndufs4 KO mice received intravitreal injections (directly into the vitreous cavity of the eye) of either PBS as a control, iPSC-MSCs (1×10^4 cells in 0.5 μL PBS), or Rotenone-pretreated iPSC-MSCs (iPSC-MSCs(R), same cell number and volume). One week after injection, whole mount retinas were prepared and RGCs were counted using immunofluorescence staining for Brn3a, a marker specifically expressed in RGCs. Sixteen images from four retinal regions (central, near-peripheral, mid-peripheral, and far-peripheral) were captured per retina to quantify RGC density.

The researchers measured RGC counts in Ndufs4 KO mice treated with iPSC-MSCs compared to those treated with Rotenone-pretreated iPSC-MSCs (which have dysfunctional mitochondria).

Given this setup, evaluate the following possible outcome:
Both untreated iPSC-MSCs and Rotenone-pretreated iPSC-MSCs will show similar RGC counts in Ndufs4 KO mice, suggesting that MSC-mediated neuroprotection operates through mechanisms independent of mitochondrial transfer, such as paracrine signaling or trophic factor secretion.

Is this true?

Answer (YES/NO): NO